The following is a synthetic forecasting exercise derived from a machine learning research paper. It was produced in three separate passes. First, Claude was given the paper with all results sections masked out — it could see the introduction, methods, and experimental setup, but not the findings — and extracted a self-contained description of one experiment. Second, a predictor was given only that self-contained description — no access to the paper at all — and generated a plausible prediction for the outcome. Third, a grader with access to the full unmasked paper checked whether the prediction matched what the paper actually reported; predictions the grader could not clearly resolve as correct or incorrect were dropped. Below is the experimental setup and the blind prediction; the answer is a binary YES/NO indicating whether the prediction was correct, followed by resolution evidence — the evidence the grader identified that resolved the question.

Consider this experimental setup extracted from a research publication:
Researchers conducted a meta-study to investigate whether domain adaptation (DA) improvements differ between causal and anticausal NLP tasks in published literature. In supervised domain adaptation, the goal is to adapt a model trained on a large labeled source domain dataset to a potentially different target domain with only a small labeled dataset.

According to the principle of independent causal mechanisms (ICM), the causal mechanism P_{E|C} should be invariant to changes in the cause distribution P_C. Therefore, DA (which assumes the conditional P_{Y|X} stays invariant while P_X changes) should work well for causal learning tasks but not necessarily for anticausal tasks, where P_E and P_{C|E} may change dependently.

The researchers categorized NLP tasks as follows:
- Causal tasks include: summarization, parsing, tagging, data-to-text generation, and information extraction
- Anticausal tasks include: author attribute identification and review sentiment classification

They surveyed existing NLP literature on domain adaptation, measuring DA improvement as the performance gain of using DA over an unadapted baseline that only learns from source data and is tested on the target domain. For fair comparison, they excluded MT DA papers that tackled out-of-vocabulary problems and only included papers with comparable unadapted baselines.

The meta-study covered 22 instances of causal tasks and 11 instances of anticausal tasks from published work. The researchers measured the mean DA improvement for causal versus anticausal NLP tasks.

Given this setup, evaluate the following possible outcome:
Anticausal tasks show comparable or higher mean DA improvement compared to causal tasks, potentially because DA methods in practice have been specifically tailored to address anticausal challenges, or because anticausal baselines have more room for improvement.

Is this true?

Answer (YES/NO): NO